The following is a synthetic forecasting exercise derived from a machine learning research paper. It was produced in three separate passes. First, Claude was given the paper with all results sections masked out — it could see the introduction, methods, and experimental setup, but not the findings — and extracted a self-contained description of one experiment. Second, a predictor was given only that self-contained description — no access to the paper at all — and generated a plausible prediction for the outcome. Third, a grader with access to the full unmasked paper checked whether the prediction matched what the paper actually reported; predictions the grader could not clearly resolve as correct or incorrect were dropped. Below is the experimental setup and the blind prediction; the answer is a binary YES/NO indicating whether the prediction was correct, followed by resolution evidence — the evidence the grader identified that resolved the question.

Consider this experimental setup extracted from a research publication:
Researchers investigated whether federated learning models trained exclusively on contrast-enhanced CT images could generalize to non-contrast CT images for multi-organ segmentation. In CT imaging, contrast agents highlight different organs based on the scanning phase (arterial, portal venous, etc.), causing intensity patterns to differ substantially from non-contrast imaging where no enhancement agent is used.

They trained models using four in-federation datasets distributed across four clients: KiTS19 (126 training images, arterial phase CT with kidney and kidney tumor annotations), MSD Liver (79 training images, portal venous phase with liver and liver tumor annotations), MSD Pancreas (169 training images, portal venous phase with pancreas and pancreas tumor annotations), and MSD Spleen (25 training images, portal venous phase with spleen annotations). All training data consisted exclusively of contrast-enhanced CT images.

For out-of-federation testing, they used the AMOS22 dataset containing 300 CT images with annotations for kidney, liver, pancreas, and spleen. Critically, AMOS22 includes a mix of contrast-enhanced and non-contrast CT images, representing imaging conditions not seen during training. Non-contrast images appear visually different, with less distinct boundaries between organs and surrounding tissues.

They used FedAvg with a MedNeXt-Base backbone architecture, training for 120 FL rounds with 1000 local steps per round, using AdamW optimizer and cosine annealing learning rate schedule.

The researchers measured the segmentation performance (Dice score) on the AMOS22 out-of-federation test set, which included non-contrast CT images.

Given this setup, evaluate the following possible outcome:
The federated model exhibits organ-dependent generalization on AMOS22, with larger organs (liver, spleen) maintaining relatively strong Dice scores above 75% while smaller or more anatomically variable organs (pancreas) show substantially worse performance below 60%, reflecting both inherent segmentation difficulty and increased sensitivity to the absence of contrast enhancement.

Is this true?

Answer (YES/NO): NO